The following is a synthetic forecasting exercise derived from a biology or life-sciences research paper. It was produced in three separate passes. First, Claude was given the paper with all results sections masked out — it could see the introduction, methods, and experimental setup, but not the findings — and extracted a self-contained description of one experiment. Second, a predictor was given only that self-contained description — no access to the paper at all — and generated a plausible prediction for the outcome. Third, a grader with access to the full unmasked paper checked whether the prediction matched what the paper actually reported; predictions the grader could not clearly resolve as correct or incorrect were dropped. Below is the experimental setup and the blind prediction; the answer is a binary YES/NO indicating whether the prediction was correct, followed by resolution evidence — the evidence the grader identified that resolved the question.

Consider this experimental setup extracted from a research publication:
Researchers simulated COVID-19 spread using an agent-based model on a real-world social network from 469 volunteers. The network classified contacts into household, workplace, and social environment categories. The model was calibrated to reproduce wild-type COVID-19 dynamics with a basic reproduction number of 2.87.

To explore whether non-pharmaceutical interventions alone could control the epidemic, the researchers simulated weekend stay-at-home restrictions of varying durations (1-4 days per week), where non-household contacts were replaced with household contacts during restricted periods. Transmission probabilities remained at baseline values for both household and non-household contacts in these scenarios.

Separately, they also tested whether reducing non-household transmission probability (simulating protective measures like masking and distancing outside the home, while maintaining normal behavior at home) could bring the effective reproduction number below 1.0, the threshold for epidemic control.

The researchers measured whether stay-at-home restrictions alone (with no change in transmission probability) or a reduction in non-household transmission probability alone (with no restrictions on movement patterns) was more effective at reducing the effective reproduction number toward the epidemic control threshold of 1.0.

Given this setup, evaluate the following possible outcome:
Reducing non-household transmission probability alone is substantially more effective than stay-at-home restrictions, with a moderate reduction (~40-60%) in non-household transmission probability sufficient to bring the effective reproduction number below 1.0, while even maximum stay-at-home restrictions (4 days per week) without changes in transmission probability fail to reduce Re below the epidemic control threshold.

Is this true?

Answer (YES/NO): NO